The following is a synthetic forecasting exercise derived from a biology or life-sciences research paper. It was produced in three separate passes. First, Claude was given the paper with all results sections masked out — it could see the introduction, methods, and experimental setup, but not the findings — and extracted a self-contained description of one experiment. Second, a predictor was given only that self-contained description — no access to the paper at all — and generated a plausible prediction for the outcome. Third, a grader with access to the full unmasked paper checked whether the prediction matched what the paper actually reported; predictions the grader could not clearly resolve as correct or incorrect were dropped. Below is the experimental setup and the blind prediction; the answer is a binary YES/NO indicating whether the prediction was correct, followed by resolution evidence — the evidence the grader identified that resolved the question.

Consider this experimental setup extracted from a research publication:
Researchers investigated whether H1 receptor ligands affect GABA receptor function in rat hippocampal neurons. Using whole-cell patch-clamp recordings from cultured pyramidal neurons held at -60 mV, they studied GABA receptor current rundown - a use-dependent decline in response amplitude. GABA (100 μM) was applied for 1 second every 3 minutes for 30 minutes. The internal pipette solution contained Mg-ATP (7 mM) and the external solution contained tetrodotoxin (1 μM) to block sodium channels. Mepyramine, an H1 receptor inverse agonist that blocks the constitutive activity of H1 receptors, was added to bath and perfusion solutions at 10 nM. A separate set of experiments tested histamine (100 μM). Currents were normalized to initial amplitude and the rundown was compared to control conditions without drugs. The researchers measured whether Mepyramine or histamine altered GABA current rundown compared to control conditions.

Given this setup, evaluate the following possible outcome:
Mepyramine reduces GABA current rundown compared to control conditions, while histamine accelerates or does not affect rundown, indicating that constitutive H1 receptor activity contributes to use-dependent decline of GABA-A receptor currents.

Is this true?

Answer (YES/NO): NO